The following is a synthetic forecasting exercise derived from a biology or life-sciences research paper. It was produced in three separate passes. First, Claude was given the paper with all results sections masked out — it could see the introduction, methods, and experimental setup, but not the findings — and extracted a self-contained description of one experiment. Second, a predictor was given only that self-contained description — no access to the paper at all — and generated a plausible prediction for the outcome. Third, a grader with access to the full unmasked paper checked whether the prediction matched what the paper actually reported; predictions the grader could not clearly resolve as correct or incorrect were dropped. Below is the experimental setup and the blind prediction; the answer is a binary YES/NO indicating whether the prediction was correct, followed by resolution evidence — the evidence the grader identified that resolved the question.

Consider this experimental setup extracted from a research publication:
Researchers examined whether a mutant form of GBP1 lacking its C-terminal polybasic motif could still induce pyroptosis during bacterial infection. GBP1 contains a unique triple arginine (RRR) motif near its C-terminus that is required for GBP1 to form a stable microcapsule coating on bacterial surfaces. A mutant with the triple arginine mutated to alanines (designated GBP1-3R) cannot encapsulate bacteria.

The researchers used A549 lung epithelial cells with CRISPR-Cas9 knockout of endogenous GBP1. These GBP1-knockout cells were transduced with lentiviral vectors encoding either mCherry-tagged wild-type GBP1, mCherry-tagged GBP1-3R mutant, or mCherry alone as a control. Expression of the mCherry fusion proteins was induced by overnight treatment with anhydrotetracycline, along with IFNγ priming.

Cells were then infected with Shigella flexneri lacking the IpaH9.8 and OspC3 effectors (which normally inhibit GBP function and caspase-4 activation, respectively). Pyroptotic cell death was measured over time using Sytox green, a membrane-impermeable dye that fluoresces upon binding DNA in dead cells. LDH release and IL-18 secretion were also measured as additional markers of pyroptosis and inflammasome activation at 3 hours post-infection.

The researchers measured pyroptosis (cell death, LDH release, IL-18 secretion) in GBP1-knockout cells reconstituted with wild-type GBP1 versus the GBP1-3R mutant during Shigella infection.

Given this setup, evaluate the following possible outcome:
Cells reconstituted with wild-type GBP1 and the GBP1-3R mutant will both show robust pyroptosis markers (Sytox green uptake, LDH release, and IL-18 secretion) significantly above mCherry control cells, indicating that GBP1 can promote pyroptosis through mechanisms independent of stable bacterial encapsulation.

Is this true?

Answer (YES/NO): YES